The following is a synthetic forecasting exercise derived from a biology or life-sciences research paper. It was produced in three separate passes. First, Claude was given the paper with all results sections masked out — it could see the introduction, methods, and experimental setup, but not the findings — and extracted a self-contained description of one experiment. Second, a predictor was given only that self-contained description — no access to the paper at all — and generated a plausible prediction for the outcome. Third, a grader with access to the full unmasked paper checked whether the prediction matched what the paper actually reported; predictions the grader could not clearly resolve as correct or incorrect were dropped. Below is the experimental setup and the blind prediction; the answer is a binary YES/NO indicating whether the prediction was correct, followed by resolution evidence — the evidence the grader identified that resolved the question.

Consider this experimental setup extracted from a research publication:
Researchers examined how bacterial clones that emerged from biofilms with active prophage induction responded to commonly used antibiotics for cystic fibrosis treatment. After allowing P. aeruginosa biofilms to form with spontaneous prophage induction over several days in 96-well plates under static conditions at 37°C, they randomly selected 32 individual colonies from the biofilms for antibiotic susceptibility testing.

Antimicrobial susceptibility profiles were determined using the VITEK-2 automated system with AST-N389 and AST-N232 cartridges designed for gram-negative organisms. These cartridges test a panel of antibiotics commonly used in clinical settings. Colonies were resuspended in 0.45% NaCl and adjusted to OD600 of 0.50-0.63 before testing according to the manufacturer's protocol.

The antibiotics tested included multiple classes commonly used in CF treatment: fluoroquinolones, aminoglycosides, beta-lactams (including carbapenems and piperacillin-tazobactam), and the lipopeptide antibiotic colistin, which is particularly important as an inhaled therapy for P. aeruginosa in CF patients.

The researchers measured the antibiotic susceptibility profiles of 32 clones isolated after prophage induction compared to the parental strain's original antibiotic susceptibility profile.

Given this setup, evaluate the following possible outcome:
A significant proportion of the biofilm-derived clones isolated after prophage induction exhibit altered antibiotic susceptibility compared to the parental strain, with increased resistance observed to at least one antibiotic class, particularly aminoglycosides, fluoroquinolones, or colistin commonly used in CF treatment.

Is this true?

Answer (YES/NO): YES